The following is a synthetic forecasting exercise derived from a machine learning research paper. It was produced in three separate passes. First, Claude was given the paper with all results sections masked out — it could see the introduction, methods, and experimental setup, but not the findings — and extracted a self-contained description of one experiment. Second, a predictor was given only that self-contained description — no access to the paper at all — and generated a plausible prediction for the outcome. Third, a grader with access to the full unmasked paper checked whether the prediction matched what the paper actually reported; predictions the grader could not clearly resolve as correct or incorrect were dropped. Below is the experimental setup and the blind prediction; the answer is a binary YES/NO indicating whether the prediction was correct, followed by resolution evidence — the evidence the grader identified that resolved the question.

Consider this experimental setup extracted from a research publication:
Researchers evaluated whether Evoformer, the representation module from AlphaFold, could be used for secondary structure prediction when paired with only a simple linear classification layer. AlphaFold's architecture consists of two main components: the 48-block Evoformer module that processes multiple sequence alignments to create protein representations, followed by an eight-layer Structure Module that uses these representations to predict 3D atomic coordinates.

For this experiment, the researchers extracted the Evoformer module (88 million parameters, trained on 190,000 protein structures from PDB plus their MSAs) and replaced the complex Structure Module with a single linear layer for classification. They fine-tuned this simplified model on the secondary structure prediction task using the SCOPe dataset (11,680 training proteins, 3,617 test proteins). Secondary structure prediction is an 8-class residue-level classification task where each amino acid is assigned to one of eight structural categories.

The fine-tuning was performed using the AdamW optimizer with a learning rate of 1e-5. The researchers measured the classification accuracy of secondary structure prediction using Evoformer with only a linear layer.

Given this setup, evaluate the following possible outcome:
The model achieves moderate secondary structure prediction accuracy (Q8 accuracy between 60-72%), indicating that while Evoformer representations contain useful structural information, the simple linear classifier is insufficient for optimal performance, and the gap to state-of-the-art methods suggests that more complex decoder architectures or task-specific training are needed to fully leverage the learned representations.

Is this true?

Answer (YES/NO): NO